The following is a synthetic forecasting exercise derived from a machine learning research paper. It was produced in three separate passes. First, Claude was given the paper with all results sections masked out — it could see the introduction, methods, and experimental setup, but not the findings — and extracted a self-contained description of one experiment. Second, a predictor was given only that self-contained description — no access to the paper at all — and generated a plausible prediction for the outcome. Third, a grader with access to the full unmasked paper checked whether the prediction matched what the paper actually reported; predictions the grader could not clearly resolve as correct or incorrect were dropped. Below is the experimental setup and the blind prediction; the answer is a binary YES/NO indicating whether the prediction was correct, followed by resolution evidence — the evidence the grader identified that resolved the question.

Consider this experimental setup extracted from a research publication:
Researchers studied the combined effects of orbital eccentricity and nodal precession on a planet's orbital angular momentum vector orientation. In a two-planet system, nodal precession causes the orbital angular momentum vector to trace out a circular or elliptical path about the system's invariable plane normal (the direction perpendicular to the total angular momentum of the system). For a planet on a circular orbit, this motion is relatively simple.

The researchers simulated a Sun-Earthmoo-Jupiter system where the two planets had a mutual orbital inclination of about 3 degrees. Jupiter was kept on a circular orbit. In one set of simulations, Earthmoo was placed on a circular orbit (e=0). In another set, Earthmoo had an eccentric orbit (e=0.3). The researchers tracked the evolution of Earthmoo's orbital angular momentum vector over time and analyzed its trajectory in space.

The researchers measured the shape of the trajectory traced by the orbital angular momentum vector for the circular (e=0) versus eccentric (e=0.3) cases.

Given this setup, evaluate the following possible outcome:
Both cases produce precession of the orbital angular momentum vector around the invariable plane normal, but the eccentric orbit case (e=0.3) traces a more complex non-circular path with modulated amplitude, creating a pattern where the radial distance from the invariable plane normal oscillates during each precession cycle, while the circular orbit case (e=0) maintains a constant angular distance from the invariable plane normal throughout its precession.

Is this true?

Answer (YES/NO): YES